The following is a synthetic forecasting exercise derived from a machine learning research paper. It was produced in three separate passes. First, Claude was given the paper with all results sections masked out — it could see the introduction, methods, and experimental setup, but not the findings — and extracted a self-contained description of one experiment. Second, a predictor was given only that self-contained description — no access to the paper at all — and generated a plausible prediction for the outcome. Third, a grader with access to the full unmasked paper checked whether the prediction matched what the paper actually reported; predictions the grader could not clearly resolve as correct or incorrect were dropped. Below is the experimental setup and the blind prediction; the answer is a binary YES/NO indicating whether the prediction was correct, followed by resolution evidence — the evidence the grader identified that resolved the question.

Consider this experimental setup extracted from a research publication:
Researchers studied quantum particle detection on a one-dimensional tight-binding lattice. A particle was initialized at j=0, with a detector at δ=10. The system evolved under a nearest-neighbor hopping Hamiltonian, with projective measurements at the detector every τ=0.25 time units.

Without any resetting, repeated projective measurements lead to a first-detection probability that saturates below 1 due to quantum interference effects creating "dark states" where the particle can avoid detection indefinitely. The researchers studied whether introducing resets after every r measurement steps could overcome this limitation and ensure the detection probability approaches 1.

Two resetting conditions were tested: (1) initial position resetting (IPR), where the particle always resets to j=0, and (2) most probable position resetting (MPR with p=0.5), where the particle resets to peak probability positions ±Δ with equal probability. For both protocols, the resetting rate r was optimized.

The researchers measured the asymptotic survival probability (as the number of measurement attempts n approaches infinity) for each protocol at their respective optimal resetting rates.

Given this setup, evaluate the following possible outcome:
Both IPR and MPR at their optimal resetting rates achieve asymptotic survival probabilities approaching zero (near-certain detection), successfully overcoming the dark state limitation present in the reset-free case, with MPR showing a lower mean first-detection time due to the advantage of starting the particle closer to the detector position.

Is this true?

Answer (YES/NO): YES